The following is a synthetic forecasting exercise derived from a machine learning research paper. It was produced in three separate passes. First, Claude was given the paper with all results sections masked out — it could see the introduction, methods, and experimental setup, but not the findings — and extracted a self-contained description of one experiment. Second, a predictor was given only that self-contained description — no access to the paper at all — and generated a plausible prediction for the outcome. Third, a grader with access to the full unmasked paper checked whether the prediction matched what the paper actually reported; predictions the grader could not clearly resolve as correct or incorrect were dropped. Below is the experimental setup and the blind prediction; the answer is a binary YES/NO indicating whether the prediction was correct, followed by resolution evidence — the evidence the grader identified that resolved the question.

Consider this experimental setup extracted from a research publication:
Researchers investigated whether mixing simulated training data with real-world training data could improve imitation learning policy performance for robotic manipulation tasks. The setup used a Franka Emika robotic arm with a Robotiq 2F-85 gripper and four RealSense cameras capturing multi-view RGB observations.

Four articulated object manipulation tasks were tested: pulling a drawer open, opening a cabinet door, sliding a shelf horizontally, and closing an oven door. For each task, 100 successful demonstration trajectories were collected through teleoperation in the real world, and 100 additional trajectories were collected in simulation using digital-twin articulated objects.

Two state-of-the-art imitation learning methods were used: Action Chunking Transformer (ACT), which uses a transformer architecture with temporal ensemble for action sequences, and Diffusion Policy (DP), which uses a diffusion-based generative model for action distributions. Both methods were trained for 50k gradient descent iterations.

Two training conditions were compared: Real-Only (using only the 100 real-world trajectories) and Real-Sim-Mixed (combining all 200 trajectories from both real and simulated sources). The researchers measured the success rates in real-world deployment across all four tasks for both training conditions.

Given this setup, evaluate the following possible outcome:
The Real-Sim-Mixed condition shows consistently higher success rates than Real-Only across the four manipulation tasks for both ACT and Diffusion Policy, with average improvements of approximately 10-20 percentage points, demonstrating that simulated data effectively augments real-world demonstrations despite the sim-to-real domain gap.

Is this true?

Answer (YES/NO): YES